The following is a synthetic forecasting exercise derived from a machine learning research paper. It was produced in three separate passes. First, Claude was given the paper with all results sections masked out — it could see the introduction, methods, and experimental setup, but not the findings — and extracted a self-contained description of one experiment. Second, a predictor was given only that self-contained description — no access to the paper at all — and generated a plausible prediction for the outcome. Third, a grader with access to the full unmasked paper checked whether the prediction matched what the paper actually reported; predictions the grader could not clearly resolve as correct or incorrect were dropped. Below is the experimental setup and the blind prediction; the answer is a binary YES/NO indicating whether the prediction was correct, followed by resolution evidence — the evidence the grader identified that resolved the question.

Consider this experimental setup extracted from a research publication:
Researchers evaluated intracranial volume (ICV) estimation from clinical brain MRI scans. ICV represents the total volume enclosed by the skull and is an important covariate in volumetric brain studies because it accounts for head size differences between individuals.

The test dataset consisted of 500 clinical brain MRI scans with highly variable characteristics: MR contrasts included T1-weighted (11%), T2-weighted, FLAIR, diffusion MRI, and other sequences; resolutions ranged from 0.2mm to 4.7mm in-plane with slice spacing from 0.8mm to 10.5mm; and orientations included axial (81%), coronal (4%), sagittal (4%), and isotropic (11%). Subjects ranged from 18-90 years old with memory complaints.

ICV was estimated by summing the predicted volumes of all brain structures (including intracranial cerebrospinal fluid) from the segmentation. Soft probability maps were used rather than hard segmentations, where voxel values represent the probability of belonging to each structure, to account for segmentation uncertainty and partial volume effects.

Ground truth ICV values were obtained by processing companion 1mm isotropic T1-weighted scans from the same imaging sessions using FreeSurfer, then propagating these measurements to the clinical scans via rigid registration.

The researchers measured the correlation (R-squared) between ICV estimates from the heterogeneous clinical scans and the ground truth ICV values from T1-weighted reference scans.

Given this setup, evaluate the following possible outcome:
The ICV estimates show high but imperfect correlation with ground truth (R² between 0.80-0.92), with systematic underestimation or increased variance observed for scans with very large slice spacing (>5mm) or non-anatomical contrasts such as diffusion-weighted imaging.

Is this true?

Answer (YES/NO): NO